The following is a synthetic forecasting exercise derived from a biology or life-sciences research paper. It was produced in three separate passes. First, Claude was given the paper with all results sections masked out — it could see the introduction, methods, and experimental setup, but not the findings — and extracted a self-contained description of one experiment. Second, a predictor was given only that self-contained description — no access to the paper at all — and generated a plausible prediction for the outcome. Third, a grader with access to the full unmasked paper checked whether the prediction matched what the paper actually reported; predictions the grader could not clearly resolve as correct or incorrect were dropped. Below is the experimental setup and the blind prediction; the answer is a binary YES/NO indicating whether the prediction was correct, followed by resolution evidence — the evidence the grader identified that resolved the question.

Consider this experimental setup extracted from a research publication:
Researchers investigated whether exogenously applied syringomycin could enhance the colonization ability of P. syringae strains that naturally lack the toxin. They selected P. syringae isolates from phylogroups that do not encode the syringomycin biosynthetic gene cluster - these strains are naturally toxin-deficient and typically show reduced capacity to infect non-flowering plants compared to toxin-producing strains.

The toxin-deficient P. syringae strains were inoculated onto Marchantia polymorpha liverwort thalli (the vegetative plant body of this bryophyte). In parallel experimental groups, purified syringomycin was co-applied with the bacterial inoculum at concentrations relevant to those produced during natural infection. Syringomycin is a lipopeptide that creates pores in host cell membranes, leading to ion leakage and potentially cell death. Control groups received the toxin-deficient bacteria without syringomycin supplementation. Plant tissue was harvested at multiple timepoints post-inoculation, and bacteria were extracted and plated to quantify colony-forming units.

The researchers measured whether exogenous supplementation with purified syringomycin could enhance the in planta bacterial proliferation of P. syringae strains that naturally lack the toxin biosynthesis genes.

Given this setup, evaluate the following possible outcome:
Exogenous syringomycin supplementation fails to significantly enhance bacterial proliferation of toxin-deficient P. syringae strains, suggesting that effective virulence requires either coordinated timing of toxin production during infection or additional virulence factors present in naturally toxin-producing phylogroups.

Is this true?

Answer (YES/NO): NO